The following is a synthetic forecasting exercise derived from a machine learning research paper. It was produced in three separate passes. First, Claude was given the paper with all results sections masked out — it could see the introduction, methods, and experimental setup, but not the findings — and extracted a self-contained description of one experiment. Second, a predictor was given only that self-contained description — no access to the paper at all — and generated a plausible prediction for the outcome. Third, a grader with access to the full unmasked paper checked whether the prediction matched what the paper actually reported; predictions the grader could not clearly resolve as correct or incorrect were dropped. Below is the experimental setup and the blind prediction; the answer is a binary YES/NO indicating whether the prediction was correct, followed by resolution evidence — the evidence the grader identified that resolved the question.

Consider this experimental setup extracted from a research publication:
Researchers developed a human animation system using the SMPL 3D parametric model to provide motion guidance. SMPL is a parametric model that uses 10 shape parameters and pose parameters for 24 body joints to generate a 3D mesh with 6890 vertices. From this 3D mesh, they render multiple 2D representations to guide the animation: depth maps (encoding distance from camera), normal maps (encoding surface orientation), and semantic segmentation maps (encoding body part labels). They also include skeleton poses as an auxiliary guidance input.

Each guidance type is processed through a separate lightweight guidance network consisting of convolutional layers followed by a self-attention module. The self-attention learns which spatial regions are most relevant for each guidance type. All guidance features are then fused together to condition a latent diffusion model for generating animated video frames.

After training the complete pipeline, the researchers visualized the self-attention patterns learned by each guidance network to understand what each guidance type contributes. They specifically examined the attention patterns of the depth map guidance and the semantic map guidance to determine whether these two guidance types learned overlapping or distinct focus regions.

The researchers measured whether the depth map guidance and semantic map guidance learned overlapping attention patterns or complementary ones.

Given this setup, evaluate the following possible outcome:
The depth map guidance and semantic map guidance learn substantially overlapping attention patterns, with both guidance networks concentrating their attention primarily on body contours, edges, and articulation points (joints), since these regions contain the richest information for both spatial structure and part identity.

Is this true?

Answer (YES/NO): NO